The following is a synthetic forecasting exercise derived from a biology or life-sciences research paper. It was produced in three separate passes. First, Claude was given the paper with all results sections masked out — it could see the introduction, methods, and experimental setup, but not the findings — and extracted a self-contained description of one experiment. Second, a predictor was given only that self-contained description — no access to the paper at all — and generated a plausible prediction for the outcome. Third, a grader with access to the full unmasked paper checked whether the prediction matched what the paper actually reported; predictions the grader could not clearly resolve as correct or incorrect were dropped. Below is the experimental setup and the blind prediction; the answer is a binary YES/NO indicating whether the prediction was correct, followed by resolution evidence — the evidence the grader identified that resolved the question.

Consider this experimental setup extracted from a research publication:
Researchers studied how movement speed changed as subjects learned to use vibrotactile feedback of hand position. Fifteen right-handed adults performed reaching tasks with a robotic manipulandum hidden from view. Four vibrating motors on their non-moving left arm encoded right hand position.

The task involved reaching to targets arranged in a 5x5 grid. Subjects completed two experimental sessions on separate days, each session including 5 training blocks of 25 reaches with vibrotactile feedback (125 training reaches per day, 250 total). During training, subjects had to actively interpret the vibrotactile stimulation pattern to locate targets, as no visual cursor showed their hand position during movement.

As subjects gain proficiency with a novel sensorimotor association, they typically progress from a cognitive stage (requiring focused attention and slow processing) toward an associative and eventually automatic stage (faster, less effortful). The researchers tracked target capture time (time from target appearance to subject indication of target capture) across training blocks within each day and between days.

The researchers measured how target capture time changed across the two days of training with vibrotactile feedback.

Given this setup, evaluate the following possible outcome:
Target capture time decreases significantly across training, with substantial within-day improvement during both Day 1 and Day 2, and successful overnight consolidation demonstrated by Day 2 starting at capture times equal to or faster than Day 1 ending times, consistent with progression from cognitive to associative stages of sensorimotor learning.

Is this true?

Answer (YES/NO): NO